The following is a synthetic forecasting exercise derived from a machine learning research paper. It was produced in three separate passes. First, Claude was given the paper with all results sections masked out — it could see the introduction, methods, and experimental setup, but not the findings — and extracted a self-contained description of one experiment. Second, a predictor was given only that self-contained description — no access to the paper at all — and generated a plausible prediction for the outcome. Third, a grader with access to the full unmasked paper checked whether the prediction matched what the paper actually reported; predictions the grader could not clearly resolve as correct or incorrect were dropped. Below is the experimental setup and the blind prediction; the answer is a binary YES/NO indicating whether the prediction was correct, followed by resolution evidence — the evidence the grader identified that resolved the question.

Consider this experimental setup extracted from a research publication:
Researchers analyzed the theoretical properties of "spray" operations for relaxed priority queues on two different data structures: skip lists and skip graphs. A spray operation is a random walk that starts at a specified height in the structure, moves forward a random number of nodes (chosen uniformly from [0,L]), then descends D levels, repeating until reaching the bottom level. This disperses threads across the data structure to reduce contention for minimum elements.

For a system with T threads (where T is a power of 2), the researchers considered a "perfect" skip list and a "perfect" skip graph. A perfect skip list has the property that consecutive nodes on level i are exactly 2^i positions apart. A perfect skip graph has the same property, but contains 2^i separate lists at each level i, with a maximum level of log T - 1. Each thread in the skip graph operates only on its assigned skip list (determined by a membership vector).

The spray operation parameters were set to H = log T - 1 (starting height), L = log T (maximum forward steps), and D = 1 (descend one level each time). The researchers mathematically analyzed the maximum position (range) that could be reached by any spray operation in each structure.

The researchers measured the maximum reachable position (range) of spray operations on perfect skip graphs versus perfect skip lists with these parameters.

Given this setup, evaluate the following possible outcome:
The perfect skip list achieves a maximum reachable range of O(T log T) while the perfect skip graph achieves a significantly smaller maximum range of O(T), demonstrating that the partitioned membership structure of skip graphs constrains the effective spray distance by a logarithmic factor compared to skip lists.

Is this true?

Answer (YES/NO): NO